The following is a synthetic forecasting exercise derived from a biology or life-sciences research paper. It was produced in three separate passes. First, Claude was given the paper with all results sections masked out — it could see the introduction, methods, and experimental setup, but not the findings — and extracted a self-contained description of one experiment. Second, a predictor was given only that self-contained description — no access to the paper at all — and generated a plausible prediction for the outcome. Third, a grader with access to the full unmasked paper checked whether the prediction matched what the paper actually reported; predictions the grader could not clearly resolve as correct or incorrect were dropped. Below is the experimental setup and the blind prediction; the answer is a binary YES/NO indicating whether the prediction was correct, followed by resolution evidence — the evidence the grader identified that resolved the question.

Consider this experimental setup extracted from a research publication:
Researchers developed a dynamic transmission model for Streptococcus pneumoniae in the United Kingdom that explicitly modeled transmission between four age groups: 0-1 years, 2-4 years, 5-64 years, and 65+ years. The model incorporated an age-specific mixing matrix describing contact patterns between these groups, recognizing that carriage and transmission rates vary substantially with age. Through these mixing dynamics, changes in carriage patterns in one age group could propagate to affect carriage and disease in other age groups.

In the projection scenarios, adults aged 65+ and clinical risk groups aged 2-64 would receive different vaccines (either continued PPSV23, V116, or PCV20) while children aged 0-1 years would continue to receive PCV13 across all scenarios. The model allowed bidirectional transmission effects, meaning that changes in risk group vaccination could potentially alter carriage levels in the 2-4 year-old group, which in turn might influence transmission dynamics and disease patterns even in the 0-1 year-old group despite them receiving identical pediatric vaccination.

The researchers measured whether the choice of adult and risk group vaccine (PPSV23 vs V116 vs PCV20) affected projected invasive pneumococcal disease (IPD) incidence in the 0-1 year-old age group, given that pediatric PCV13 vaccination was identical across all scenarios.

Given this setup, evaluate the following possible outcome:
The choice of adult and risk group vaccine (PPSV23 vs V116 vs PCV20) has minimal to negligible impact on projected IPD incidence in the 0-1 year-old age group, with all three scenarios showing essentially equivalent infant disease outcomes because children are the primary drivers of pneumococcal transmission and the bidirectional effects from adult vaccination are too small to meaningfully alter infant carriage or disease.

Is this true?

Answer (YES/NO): NO